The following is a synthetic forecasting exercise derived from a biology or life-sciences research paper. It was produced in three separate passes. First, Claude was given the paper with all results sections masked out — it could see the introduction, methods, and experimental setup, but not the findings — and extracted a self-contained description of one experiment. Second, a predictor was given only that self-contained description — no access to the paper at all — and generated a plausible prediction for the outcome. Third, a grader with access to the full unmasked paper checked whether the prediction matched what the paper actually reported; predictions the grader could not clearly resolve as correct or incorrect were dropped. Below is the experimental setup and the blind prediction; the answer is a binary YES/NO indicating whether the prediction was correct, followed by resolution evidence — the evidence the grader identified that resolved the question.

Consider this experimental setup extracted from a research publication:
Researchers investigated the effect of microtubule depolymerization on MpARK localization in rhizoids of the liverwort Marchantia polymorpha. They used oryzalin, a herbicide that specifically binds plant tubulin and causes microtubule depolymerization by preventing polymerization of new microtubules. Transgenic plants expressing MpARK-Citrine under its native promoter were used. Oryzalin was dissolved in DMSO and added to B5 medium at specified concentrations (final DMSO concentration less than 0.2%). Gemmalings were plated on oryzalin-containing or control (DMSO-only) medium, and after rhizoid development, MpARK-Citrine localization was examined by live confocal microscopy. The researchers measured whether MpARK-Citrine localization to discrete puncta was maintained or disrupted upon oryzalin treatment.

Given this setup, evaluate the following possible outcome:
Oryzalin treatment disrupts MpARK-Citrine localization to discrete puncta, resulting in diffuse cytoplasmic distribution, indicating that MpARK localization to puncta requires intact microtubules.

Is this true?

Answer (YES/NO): YES